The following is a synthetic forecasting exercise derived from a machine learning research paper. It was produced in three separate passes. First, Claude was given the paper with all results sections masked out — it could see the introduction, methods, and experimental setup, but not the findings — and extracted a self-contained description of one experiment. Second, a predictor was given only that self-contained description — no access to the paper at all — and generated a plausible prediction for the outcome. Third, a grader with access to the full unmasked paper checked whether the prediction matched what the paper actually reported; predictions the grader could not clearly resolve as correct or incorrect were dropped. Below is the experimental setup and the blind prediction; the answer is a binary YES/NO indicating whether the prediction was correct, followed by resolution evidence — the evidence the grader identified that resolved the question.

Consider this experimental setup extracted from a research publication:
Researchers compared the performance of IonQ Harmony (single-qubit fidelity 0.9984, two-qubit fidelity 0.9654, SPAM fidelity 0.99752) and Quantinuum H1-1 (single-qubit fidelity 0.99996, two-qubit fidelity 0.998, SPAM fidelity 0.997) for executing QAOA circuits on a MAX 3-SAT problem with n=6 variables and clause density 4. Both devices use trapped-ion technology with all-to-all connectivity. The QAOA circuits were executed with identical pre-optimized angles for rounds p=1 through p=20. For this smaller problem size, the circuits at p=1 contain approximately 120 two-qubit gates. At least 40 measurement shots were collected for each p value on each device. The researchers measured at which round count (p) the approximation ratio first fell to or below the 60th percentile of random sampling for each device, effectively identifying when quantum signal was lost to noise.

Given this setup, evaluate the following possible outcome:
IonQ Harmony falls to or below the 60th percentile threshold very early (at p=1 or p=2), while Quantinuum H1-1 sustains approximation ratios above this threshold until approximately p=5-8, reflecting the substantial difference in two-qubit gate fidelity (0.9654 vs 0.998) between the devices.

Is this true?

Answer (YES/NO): YES